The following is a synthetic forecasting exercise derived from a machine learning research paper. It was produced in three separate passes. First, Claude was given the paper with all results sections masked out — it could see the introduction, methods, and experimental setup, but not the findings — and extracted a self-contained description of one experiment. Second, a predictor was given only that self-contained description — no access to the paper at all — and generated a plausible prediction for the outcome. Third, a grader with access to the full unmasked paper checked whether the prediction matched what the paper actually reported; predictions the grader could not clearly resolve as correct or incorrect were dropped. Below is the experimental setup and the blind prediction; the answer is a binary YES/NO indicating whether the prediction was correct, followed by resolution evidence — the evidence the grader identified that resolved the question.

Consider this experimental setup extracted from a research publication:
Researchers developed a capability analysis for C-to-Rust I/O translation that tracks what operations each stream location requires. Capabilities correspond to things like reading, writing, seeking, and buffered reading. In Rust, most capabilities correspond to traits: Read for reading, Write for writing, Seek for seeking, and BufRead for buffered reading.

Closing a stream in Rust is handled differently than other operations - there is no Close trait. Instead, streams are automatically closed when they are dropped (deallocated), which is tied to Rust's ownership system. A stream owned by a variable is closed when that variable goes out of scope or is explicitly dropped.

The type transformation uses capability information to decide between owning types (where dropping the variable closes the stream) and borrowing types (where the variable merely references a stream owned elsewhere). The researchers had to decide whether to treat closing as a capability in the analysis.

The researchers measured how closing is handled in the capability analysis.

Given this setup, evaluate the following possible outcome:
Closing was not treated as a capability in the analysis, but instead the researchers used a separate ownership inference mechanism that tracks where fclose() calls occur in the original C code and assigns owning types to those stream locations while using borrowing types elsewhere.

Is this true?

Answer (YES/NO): NO